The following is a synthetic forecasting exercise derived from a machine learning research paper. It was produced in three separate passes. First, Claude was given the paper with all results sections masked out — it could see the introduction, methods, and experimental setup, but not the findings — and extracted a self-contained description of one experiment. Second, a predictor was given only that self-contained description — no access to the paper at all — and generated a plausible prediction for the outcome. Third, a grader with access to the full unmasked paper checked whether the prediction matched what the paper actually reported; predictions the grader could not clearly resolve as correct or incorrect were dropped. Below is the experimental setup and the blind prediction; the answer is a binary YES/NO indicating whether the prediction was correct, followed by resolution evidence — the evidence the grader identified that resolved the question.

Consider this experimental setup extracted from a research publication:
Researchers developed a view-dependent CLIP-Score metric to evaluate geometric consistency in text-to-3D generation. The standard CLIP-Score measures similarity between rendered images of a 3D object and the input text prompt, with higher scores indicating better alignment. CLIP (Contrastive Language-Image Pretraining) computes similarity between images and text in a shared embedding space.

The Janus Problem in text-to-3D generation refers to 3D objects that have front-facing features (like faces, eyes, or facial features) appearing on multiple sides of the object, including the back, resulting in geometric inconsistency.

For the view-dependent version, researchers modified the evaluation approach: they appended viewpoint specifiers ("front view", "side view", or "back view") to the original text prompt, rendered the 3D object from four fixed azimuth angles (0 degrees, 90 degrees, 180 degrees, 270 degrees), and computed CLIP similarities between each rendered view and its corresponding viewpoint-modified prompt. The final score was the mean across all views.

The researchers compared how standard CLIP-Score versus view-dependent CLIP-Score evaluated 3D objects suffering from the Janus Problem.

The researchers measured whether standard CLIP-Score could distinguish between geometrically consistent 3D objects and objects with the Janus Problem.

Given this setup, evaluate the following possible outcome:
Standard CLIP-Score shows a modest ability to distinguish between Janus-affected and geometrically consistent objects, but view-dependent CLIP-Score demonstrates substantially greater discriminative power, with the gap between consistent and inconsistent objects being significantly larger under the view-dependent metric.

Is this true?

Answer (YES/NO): NO